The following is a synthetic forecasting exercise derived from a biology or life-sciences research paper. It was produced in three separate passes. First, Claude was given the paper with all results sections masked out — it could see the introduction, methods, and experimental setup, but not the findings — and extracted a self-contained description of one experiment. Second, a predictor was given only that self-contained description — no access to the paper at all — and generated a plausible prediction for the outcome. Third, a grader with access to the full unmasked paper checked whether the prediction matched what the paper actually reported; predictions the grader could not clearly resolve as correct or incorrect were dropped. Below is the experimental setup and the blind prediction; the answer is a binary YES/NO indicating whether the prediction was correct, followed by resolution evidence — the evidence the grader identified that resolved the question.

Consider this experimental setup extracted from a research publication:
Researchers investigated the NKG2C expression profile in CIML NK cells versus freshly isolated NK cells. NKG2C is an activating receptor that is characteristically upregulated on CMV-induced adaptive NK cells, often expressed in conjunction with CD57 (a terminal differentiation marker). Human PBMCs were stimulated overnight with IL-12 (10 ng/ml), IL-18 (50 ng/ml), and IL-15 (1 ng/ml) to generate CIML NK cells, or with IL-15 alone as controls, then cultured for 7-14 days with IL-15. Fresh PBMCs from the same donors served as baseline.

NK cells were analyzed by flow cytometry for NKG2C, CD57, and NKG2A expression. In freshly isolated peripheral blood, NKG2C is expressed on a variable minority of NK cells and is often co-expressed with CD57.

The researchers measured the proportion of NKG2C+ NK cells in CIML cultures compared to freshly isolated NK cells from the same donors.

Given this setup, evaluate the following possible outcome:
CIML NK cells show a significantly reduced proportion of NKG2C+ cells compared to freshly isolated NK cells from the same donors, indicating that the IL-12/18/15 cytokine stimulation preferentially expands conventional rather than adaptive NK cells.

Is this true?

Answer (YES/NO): NO